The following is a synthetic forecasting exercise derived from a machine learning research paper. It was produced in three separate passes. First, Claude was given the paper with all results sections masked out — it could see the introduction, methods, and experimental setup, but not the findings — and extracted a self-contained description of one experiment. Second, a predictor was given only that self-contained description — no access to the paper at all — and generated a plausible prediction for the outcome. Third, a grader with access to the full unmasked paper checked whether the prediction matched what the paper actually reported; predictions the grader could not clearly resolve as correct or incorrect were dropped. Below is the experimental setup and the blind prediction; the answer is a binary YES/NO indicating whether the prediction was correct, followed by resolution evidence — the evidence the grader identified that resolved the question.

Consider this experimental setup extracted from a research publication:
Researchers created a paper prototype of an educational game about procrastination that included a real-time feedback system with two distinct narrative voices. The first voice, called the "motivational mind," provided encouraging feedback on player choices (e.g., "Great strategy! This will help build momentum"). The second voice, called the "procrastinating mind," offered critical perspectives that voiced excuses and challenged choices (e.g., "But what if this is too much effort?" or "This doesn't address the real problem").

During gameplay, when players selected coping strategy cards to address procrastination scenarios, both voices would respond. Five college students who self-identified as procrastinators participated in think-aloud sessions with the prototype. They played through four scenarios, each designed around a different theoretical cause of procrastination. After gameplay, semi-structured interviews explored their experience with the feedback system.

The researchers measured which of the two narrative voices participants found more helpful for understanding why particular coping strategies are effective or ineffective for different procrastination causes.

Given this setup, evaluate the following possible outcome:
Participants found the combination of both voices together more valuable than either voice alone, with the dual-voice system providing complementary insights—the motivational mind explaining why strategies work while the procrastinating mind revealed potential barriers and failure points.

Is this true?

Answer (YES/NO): NO